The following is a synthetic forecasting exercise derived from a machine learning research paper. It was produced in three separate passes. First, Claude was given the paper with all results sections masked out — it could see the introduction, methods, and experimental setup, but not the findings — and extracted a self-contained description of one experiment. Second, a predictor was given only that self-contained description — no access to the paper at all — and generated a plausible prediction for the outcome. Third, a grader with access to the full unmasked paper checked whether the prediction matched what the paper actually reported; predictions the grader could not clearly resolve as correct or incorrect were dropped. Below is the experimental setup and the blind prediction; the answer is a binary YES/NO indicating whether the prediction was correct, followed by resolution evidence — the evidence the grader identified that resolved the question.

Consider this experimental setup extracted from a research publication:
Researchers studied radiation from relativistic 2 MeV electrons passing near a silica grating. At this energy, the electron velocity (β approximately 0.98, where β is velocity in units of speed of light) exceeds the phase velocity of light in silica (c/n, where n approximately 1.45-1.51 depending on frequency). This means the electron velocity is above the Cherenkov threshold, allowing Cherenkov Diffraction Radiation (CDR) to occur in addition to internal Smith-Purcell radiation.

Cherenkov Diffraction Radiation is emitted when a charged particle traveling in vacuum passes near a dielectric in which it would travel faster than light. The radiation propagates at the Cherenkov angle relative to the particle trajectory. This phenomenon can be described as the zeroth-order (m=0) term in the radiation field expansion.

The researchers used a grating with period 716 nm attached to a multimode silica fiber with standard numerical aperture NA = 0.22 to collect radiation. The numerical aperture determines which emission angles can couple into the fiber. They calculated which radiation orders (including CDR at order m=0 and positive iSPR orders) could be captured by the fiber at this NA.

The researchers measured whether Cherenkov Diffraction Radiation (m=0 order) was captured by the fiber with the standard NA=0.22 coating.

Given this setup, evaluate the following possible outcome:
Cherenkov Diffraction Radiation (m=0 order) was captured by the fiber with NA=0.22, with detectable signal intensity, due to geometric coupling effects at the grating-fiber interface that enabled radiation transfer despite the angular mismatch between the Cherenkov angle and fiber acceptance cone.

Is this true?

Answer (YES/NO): NO